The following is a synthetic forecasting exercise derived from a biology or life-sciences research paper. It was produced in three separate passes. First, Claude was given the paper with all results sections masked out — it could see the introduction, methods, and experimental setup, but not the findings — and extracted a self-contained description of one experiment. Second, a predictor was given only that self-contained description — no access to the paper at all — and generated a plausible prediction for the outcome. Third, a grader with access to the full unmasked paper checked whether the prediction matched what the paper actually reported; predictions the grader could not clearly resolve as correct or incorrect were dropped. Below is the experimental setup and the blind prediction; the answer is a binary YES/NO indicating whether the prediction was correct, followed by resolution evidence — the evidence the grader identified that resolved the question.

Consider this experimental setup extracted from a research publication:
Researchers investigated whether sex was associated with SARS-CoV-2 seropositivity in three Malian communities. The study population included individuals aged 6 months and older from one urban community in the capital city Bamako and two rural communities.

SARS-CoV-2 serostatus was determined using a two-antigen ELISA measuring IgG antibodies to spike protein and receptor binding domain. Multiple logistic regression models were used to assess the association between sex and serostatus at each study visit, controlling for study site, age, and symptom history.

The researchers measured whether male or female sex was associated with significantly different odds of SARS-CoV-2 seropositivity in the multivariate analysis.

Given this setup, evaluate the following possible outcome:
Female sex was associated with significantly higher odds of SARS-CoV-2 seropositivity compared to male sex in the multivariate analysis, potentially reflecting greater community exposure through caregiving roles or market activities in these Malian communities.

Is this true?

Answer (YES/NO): NO